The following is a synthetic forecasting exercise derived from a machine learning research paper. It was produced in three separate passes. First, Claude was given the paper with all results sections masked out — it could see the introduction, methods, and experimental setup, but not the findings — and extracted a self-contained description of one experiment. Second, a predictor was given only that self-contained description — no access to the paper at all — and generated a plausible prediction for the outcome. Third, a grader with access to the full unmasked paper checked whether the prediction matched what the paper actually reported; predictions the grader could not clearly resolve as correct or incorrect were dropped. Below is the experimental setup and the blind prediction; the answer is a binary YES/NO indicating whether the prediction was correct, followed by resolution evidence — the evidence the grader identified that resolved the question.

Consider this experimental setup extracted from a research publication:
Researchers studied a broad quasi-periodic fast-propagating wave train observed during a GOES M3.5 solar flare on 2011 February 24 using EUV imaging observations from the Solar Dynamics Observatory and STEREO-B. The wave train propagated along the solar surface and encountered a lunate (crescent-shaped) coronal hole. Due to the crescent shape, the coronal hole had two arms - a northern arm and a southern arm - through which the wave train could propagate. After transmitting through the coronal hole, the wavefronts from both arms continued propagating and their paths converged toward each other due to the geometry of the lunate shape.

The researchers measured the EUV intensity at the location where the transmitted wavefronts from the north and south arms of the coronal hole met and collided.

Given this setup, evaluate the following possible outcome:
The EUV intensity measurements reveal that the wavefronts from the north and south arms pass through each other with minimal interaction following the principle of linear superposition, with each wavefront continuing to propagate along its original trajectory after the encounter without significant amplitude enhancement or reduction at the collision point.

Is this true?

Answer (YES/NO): NO